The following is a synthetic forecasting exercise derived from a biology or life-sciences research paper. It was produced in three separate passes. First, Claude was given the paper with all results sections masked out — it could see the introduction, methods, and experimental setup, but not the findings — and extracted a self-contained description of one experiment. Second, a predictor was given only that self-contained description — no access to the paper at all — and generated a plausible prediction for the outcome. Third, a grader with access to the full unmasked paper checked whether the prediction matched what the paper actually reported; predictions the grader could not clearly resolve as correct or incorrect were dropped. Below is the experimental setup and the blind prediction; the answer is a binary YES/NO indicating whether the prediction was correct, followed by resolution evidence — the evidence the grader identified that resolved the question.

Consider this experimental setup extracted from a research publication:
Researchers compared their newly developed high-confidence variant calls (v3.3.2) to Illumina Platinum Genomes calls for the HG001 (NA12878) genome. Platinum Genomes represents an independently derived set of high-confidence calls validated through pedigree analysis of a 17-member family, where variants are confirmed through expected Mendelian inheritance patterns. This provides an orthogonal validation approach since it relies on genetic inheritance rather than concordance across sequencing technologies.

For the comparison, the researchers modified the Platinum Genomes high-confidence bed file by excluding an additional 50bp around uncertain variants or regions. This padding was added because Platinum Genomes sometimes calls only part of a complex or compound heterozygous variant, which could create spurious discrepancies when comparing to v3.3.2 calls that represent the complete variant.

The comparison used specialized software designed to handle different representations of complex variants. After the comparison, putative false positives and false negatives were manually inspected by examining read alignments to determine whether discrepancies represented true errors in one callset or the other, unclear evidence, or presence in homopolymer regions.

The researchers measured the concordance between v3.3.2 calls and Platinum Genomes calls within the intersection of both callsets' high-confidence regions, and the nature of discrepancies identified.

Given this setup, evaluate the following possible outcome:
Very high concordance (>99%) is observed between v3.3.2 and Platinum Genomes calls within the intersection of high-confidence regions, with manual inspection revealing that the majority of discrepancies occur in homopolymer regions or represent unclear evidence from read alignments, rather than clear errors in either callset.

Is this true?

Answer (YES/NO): NO